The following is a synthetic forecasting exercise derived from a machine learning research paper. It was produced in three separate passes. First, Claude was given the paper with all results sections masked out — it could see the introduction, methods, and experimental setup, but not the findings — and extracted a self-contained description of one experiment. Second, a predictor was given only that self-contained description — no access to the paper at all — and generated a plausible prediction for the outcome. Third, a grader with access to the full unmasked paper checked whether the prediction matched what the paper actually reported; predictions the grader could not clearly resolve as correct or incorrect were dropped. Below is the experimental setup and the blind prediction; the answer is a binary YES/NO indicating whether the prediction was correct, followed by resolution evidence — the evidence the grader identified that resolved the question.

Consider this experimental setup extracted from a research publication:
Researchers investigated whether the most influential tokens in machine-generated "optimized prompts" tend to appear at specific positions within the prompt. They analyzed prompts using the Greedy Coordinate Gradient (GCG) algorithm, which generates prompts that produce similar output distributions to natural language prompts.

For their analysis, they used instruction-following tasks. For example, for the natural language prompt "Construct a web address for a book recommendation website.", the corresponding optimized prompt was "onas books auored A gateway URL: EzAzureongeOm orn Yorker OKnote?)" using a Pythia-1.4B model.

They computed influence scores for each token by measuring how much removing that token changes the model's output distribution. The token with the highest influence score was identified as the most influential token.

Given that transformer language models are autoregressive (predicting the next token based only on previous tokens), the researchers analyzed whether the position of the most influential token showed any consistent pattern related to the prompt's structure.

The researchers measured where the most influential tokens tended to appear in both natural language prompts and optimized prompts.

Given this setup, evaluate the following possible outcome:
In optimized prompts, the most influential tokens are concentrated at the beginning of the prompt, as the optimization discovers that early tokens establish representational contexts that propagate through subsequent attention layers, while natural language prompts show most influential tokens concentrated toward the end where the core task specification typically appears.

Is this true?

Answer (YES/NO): NO